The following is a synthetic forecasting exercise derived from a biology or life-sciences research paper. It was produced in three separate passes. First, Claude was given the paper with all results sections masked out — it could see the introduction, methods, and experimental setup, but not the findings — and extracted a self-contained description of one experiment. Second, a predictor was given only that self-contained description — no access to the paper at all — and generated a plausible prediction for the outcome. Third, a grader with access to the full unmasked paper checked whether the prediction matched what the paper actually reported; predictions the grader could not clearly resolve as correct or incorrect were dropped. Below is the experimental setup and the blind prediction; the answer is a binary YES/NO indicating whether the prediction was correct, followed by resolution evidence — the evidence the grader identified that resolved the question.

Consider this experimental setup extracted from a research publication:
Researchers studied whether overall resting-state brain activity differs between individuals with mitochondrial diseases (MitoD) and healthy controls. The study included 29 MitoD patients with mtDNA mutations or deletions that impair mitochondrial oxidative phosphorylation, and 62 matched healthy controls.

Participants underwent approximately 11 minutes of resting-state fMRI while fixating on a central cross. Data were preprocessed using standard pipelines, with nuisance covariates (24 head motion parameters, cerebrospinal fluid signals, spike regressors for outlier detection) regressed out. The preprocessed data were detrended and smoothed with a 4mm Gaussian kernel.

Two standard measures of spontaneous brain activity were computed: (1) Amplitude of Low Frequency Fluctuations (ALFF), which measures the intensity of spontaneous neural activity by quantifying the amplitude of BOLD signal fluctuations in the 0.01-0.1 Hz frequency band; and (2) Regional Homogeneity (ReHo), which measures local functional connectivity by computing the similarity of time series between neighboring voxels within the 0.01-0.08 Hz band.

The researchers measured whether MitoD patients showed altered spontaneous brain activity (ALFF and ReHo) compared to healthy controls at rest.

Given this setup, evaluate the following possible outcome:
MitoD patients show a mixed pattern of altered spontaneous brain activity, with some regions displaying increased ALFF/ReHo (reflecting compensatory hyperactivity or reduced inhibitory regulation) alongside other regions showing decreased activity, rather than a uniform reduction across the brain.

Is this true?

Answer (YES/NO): NO